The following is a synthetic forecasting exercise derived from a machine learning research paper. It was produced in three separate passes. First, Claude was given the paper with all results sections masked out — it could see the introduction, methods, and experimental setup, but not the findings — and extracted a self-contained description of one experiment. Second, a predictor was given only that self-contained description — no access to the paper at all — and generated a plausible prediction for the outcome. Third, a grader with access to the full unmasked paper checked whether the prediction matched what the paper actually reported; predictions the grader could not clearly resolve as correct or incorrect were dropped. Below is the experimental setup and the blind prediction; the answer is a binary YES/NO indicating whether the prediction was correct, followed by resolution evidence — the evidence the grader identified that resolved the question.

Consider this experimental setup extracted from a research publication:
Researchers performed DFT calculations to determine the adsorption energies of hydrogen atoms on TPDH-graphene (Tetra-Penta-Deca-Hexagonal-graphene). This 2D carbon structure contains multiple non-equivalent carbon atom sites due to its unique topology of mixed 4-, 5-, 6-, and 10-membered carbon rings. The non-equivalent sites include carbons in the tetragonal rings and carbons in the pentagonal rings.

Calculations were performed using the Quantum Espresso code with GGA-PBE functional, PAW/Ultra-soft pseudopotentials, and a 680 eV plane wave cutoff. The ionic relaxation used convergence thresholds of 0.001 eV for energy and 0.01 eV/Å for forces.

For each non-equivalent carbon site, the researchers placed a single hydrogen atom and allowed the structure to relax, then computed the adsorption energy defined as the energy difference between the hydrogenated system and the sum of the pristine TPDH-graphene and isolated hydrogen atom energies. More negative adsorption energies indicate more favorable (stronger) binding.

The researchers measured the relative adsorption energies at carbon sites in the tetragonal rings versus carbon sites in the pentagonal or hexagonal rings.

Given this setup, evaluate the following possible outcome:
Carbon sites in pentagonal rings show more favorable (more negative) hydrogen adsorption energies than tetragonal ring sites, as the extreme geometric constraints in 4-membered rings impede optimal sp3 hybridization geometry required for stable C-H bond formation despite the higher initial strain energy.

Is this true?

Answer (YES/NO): NO